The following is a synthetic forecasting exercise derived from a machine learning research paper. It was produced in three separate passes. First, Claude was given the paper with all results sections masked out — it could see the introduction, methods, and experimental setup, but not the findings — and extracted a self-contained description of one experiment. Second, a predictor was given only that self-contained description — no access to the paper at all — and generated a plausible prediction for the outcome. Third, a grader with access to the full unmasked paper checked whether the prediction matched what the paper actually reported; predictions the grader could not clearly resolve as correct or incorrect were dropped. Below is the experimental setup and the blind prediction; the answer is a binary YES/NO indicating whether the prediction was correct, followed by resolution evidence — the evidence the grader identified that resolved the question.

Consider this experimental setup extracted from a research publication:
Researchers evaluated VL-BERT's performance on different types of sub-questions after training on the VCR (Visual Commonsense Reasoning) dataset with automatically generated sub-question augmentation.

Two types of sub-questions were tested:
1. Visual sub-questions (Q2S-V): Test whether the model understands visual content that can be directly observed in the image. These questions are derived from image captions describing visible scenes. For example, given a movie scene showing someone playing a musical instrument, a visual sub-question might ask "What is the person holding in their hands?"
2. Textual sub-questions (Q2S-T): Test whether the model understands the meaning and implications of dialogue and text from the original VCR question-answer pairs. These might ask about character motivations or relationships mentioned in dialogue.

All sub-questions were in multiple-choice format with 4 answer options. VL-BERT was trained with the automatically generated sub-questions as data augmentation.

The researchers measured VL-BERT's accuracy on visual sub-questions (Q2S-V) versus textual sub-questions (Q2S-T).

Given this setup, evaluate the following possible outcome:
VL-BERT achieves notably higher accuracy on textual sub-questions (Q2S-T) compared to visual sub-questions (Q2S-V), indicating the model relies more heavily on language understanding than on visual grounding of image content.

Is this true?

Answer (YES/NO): YES